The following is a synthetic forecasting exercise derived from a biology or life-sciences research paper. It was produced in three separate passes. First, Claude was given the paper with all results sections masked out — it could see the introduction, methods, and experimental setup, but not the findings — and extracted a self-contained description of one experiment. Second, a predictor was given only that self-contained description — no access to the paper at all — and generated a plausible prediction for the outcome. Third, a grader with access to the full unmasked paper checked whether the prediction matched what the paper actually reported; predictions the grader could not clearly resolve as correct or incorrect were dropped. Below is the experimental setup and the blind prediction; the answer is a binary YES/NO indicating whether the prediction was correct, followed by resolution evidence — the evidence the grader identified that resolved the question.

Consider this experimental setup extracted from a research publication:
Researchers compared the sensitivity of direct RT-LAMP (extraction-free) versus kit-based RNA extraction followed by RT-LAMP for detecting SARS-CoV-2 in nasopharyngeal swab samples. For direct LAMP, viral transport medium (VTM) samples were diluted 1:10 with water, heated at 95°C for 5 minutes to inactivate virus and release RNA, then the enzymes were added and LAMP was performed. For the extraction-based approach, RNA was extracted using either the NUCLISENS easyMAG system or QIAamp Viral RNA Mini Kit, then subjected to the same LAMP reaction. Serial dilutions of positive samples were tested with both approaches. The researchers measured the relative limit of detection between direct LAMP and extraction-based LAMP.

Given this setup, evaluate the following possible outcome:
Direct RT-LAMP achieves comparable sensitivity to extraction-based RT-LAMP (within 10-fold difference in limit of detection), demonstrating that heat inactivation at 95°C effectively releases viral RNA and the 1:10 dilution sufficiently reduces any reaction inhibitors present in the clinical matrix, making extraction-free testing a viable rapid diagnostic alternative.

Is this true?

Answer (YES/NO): NO